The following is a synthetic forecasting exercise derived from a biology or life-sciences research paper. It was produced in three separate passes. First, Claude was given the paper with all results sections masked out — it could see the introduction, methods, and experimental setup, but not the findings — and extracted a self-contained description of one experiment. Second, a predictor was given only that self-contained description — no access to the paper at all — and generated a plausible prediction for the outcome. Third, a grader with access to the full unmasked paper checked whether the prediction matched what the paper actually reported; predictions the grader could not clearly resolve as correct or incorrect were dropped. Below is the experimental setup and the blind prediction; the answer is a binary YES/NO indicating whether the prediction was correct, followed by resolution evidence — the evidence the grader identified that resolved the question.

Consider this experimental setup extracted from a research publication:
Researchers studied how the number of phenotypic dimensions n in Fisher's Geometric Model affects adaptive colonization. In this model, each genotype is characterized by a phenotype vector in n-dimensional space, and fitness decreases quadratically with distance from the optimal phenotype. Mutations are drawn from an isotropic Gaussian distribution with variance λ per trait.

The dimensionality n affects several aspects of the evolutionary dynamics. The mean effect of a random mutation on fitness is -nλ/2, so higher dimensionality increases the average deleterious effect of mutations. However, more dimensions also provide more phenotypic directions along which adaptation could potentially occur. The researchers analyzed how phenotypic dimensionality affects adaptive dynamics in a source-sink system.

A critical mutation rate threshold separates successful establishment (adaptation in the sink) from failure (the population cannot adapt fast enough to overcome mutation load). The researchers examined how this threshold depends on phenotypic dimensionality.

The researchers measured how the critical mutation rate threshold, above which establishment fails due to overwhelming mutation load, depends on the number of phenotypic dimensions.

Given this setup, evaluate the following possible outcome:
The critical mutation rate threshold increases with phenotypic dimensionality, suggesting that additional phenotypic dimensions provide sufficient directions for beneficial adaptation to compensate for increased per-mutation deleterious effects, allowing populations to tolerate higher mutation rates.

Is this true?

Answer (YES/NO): NO